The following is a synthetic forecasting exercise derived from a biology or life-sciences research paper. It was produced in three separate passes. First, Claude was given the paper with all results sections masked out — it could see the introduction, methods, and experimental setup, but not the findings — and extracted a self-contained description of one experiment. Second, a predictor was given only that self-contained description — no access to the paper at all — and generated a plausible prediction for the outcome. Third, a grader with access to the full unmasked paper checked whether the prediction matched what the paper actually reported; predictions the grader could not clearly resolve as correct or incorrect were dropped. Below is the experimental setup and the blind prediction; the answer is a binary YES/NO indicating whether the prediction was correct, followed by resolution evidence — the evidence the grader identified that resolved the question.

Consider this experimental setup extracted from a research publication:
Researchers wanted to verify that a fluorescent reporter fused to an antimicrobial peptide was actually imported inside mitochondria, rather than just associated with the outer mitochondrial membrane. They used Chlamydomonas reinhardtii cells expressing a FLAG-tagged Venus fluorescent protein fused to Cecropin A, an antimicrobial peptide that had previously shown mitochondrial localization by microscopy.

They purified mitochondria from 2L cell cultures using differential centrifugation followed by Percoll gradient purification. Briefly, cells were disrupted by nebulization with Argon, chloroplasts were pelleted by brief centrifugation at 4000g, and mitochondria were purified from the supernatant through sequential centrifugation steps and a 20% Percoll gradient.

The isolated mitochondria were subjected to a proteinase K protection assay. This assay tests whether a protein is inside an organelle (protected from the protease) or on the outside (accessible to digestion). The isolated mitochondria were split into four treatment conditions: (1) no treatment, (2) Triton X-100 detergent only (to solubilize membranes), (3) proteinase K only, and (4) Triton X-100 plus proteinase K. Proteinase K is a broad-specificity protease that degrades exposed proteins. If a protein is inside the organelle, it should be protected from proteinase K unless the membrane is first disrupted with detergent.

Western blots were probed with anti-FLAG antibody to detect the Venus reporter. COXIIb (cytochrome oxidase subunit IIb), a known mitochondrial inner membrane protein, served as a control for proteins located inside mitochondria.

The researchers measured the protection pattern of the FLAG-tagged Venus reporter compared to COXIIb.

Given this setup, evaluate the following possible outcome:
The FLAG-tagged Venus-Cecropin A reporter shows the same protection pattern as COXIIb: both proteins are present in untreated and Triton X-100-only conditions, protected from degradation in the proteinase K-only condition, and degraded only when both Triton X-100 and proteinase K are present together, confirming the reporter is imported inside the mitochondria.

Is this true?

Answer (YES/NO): NO